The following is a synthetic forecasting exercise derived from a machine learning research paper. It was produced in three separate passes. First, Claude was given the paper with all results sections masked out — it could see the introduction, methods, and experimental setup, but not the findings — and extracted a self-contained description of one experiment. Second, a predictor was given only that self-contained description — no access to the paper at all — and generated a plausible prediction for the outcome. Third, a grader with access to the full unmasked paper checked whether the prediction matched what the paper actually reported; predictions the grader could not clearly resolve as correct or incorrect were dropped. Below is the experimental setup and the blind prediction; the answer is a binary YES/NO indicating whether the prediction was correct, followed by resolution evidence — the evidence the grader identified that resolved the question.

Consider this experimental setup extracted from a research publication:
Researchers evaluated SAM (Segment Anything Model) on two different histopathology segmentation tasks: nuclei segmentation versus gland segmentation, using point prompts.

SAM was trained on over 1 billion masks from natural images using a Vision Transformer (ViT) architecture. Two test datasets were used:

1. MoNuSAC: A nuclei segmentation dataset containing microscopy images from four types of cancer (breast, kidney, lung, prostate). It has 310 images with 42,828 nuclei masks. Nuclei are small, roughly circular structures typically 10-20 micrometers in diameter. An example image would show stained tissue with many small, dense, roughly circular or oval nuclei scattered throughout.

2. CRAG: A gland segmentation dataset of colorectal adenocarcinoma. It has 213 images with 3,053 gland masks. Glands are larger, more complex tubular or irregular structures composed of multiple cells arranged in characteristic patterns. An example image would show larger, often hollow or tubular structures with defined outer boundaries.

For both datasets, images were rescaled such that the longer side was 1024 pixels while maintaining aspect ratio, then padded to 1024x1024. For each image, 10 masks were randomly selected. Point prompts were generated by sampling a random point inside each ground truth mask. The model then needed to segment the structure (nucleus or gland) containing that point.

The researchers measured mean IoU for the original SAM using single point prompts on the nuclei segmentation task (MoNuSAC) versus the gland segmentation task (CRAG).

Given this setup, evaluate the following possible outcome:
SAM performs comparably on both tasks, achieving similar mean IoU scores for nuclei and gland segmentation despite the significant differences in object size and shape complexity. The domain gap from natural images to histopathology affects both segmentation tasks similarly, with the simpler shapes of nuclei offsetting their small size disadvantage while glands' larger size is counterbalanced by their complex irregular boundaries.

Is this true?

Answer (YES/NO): NO